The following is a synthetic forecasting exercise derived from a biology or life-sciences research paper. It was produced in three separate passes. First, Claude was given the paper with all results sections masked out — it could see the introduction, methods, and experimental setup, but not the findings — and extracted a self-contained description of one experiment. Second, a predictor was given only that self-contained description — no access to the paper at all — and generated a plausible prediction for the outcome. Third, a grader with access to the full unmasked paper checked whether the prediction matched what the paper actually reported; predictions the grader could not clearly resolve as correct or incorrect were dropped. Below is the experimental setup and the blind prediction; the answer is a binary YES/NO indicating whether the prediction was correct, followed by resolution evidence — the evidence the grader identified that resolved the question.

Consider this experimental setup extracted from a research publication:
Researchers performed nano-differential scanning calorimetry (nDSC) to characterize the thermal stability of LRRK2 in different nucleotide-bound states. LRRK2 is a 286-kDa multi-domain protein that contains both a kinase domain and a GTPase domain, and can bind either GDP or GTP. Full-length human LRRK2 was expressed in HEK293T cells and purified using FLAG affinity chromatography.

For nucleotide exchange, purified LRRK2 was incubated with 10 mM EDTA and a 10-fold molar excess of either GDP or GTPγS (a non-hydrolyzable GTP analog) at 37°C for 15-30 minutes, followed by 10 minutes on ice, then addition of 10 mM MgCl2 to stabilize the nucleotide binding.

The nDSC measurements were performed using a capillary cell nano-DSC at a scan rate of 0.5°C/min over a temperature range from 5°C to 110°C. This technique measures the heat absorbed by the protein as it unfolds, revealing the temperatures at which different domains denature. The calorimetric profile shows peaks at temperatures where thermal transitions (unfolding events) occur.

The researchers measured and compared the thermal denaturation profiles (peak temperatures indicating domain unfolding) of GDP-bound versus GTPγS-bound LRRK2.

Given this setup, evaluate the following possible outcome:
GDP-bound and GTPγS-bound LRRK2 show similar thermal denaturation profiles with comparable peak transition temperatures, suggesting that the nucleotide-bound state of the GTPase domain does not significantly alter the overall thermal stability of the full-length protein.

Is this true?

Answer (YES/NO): NO